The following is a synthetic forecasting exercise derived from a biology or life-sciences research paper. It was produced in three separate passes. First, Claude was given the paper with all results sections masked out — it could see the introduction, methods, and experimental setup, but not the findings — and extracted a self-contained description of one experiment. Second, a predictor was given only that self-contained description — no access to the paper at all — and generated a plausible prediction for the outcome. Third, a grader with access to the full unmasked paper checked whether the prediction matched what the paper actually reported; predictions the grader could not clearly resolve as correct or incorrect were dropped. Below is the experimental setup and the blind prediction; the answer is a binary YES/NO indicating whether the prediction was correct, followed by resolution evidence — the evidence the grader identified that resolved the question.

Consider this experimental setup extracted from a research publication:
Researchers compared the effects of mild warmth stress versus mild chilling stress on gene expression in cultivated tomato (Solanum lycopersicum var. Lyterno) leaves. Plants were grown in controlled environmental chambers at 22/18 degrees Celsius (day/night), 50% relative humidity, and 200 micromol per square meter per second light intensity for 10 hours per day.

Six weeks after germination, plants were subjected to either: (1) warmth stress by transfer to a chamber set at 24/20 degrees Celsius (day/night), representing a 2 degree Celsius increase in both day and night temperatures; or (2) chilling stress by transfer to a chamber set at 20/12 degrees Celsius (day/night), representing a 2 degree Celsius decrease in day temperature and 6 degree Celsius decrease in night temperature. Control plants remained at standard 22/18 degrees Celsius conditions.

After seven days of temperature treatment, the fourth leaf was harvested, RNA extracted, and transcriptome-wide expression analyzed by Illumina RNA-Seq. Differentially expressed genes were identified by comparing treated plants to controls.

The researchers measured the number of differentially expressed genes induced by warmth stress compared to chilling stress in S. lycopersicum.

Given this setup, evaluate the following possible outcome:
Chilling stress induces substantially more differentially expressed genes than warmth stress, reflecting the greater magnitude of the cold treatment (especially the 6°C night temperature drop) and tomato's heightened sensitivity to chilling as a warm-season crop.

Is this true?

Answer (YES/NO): NO